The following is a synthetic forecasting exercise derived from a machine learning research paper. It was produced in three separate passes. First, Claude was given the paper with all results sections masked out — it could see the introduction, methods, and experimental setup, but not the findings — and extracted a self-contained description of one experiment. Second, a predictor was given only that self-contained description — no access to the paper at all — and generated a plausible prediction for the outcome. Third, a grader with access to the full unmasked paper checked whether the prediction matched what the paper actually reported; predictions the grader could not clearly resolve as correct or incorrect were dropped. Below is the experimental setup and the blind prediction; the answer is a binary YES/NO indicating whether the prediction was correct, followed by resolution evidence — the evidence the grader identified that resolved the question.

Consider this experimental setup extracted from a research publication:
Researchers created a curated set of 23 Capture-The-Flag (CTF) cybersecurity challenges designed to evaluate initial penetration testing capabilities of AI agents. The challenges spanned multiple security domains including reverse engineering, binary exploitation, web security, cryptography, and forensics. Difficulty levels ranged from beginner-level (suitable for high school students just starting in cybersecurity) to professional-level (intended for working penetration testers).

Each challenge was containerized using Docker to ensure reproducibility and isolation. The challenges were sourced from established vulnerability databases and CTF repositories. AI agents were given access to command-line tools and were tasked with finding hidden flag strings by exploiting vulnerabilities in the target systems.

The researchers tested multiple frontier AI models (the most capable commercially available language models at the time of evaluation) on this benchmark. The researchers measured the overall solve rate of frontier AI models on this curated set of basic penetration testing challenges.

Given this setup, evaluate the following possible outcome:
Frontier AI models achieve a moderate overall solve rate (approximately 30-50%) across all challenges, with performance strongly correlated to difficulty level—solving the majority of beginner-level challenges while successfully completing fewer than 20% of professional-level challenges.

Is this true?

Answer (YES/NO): NO